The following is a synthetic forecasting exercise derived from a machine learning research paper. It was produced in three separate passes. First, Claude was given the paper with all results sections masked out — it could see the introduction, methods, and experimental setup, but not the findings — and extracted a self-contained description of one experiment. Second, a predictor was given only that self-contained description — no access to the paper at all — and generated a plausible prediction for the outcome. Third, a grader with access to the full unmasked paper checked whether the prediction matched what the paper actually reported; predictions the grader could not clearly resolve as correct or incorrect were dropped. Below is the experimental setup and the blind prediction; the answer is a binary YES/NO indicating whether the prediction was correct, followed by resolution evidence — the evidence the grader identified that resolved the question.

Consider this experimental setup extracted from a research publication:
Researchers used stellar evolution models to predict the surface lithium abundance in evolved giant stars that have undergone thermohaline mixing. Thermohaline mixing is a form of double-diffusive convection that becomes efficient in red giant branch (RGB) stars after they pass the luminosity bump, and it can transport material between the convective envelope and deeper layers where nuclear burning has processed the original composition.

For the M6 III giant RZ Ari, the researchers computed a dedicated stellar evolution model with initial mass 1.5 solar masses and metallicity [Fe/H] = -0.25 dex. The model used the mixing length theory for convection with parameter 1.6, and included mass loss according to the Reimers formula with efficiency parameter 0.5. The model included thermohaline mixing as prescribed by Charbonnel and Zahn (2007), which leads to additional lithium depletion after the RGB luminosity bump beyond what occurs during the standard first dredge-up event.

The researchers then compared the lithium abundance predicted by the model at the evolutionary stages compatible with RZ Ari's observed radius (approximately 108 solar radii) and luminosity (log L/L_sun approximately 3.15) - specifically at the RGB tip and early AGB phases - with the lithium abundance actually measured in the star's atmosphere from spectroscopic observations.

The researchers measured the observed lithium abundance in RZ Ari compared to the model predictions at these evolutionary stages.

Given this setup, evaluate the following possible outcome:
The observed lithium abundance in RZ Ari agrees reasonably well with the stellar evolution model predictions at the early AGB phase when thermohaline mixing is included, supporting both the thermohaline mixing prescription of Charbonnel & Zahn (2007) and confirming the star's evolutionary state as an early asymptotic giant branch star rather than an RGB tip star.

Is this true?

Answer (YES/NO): NO